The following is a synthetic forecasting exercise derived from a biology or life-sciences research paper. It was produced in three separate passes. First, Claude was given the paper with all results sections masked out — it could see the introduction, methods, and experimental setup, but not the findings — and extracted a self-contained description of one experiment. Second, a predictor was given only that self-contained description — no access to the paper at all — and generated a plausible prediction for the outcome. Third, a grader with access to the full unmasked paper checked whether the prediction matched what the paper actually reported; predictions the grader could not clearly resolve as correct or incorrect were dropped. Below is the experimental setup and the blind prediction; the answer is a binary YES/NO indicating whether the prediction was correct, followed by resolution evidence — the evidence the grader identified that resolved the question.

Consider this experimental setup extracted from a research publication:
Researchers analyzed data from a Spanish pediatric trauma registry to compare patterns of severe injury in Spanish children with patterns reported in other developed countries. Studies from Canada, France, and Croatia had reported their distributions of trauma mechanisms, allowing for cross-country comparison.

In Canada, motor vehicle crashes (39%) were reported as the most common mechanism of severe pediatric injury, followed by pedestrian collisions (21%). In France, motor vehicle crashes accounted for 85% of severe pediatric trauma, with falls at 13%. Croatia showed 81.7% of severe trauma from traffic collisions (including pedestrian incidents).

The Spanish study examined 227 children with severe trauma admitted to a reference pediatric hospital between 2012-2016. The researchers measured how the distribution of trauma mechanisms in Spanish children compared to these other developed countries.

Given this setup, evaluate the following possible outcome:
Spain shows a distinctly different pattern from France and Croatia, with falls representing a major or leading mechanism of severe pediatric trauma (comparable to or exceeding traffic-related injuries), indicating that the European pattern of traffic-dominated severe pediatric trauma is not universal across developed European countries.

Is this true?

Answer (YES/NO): YES